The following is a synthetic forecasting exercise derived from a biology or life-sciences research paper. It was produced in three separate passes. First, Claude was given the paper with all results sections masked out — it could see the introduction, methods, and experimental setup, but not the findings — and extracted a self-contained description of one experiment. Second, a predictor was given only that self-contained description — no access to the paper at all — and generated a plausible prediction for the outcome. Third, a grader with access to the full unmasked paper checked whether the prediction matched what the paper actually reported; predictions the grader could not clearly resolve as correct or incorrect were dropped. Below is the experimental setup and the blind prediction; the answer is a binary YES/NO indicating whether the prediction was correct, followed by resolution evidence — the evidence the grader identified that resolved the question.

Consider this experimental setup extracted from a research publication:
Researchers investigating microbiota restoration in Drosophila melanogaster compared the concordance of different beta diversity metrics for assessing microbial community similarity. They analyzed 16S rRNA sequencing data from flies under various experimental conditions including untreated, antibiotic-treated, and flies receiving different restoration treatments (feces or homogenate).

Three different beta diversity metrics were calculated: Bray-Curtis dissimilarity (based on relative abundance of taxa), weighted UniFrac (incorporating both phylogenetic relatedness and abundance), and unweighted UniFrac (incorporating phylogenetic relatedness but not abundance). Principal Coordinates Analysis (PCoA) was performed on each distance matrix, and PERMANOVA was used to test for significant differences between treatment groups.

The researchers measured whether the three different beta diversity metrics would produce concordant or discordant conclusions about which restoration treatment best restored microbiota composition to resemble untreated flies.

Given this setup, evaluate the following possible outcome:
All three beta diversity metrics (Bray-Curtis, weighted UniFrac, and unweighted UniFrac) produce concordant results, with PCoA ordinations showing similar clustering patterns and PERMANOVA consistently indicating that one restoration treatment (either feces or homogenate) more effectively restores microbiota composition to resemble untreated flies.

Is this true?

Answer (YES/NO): YES